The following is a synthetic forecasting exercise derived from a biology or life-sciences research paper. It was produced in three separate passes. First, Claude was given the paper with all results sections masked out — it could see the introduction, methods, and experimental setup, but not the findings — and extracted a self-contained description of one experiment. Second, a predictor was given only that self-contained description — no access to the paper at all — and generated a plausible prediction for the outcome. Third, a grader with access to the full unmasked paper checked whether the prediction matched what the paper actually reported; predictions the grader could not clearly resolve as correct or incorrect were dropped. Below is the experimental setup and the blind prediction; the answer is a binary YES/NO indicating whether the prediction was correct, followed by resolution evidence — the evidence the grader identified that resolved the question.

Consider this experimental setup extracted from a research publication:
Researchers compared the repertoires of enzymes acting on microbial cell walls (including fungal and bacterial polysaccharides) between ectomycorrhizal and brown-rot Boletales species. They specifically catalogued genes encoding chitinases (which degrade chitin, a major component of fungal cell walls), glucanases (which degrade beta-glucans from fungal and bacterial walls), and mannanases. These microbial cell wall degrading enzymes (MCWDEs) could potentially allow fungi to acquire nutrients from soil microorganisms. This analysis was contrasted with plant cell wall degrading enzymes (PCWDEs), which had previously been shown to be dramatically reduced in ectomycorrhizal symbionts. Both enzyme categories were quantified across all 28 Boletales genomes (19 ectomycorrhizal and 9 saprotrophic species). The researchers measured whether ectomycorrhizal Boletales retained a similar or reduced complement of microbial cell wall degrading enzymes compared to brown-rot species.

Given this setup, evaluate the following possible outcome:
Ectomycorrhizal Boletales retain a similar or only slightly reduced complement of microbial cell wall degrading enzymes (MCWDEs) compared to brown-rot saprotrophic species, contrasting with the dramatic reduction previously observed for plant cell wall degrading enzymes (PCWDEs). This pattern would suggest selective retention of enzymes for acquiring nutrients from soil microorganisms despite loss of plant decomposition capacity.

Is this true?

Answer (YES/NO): YES